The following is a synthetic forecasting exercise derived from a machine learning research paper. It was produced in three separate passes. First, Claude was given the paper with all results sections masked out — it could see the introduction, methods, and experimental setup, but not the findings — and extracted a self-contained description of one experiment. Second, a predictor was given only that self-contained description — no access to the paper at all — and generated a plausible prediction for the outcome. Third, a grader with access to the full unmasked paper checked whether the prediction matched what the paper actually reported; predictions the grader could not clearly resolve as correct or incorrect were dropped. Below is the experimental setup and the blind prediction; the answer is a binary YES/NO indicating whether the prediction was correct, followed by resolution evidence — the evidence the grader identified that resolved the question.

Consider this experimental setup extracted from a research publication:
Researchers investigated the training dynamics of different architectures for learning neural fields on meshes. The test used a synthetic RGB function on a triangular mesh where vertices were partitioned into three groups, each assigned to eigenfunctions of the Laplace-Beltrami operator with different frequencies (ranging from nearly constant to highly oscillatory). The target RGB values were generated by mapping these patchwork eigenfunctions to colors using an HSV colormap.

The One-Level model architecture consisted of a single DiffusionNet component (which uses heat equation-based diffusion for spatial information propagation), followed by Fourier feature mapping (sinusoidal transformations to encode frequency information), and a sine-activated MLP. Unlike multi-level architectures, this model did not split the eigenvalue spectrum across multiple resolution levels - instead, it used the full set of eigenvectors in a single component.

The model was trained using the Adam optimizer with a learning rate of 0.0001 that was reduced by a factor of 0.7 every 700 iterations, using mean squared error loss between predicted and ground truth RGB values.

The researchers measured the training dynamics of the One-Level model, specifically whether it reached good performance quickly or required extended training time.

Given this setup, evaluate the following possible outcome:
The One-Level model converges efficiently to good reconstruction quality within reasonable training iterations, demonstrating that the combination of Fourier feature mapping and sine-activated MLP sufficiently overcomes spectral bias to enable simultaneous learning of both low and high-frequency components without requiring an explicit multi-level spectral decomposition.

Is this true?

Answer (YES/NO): NO